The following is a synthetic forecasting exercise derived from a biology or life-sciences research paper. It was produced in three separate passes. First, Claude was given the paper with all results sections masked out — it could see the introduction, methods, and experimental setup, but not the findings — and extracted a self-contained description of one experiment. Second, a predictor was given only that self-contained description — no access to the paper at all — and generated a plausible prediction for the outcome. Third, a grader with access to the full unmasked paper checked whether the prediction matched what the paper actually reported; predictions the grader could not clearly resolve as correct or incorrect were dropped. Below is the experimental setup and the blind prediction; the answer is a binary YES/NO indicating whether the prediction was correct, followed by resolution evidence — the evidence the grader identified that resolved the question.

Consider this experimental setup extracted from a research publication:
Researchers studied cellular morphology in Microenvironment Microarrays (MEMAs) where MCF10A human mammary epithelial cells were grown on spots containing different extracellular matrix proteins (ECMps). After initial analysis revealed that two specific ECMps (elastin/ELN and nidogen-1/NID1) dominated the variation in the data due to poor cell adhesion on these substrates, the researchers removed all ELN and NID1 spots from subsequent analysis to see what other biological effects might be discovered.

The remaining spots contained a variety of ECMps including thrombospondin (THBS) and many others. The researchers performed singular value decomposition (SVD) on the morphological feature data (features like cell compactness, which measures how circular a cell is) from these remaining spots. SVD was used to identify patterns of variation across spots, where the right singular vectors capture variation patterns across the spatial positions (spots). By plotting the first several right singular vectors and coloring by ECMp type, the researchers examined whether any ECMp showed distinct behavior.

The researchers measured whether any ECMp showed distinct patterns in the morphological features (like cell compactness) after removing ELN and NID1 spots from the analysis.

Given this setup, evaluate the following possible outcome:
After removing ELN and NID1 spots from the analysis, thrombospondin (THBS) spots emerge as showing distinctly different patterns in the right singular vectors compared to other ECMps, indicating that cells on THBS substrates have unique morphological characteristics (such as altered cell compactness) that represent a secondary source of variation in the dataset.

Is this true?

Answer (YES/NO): YES